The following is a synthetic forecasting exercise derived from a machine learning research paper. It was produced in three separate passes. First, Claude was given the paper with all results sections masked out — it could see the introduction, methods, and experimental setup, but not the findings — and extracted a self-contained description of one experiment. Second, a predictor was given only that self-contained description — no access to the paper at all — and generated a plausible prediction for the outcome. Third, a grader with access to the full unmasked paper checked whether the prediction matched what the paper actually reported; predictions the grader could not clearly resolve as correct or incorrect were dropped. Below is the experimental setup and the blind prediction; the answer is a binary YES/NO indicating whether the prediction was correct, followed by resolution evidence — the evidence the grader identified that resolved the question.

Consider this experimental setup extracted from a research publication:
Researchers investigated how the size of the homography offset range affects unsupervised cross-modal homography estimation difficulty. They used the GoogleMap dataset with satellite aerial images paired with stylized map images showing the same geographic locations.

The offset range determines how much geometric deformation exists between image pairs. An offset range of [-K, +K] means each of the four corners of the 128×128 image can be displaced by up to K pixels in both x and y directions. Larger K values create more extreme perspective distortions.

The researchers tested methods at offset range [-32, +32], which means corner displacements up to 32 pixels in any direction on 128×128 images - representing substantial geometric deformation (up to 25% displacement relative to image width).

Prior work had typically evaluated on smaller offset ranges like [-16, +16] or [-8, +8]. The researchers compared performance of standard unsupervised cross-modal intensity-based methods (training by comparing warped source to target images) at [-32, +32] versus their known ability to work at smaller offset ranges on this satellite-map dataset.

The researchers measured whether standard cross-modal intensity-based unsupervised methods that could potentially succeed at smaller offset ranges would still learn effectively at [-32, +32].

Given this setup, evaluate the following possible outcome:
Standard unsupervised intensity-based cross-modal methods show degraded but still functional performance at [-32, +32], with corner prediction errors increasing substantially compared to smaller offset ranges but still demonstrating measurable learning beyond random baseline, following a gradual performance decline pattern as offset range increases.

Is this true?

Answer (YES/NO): NO